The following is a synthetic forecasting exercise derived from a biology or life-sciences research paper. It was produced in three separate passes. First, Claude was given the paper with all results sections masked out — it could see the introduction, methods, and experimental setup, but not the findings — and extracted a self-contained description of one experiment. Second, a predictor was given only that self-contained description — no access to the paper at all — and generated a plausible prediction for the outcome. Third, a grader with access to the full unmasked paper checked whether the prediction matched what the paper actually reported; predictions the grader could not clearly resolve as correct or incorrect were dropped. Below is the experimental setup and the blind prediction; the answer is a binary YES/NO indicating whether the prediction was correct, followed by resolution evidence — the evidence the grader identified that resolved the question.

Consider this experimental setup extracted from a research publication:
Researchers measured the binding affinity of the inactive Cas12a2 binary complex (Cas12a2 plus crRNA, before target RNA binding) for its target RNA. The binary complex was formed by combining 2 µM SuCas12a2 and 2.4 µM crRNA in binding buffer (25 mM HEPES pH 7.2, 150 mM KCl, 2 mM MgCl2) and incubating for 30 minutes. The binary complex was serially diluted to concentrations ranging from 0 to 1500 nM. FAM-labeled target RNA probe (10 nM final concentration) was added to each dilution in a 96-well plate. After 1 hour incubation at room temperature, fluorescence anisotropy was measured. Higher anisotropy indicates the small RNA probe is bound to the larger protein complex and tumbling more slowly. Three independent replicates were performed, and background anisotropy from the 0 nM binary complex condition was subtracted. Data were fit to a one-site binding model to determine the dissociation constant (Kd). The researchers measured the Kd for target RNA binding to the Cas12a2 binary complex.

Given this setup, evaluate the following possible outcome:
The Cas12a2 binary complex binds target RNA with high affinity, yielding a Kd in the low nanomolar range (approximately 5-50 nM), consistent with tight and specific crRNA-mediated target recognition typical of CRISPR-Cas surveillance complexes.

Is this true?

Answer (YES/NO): NO